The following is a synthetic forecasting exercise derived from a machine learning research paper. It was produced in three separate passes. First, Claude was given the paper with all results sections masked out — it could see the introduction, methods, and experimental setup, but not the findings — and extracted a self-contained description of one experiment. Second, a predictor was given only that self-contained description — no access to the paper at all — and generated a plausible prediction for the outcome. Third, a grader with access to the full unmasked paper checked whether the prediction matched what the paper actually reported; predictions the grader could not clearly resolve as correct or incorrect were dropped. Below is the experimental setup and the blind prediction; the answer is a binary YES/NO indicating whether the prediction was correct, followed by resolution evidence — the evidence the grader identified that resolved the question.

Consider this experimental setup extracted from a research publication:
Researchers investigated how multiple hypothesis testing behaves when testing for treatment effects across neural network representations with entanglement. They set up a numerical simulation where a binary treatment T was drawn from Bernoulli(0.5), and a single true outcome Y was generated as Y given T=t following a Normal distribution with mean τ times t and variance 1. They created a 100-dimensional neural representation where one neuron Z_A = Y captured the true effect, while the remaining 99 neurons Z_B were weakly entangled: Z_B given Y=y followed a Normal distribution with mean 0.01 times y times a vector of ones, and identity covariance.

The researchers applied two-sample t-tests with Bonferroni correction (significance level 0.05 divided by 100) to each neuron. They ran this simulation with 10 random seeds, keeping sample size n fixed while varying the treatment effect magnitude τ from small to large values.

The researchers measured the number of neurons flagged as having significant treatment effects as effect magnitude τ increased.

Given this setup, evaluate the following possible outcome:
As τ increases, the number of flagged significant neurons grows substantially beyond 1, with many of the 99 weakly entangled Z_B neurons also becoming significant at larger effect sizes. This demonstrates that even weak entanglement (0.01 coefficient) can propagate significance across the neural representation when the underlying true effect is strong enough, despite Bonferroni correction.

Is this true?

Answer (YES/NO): YES